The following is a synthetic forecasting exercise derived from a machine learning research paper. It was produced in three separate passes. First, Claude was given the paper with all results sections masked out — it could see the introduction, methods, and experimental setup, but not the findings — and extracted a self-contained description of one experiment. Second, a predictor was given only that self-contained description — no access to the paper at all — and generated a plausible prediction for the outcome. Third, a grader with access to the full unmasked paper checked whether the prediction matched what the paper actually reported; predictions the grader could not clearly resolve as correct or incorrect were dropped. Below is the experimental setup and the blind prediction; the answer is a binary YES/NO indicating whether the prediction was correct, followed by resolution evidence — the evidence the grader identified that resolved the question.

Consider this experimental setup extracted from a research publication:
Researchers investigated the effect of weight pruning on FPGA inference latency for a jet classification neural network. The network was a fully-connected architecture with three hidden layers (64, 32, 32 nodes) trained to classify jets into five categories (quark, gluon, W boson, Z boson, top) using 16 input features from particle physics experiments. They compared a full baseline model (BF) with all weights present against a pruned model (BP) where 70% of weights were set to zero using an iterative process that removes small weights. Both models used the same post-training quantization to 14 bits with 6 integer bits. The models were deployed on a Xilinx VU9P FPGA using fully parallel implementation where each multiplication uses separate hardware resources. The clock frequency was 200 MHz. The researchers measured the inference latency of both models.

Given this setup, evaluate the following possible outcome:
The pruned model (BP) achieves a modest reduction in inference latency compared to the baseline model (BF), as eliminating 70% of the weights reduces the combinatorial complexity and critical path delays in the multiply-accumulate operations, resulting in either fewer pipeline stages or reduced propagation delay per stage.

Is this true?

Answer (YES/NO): NO